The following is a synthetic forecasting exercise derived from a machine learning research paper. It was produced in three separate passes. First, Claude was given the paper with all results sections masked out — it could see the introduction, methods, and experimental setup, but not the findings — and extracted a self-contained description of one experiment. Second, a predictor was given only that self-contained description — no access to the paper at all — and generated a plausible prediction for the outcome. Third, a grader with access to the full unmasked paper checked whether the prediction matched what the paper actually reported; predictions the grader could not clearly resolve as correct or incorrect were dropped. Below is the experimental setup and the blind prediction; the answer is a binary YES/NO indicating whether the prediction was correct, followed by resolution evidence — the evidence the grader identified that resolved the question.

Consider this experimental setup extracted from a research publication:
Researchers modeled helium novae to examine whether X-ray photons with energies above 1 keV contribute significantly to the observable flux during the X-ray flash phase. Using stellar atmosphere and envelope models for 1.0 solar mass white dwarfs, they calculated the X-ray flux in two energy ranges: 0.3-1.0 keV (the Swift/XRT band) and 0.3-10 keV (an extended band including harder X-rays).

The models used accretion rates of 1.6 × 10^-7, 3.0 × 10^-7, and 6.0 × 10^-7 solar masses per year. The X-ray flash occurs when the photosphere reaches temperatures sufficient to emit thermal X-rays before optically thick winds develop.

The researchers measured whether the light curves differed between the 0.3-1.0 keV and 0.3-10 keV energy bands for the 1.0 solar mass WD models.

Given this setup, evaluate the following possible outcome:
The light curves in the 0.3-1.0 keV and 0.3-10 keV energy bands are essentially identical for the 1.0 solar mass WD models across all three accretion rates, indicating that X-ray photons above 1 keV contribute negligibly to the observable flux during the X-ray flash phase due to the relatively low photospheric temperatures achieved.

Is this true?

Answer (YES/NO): YES